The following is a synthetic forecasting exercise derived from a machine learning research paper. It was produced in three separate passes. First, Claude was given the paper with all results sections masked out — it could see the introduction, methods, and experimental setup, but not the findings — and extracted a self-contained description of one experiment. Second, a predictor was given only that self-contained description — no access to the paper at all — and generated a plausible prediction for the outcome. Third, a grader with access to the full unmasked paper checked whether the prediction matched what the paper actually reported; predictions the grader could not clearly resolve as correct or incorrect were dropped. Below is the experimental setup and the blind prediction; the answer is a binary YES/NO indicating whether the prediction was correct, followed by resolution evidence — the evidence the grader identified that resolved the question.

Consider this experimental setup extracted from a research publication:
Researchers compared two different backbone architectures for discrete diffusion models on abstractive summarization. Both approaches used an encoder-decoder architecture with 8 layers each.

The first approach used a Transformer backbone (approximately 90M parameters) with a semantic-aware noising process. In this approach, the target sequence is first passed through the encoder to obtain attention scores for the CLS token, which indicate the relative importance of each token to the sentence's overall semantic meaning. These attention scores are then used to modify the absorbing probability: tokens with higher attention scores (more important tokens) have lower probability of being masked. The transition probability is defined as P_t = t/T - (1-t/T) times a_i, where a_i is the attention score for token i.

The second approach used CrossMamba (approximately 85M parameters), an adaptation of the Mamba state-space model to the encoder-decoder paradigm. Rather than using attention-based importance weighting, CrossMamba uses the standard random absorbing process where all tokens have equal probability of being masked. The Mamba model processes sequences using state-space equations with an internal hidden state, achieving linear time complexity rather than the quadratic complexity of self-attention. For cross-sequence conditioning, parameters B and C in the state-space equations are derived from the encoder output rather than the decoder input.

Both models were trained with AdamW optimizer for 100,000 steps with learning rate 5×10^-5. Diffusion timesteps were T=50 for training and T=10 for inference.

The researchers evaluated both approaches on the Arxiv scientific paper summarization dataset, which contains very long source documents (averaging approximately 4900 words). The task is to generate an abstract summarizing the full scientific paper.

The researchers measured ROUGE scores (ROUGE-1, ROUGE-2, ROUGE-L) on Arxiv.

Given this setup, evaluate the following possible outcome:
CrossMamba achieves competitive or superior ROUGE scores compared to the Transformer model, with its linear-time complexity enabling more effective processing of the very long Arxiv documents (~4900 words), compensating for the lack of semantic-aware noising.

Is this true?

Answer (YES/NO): YES